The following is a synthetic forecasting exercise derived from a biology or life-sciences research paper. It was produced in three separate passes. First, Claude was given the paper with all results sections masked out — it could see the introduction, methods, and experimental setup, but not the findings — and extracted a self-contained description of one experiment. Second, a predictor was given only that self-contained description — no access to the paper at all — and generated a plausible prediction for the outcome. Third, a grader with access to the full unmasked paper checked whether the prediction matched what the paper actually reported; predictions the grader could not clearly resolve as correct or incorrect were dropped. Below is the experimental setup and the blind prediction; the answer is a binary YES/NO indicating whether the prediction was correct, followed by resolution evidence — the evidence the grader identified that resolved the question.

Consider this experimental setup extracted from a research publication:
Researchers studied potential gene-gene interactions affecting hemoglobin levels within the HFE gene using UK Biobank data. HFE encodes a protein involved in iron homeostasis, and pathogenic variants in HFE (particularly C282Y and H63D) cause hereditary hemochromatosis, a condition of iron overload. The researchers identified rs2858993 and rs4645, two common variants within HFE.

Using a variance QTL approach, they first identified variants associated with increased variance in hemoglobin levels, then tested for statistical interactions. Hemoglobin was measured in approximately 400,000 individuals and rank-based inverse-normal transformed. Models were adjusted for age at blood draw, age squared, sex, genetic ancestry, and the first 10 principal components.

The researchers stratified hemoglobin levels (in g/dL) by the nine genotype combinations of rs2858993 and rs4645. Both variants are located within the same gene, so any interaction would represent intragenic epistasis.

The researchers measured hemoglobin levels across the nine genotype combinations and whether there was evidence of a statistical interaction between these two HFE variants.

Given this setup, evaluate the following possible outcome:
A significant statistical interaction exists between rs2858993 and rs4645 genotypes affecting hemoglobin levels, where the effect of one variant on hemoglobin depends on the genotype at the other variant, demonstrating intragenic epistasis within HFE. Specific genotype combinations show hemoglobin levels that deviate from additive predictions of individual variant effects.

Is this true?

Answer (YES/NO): YES